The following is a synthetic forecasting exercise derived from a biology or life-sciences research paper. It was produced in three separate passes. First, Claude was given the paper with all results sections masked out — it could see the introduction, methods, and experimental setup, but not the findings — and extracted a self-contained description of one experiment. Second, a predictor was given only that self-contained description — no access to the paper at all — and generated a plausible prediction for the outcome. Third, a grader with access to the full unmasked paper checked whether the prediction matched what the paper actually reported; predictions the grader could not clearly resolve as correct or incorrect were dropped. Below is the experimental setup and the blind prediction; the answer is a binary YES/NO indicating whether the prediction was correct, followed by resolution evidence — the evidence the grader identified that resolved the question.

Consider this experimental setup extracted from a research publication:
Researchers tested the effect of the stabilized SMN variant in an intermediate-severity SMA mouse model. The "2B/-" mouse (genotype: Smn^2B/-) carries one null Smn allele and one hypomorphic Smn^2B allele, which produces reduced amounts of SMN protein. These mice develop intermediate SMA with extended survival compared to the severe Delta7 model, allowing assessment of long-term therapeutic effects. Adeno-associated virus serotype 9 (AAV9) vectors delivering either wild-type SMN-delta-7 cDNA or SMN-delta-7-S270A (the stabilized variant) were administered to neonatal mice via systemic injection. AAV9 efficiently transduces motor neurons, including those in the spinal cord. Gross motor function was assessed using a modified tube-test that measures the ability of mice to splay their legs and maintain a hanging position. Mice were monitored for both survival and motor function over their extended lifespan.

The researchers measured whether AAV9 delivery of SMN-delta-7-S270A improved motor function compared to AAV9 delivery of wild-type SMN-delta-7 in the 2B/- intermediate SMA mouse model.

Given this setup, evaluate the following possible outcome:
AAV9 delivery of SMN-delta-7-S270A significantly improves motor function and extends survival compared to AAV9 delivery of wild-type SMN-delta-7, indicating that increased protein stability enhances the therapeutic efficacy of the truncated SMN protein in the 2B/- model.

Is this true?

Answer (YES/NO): YES